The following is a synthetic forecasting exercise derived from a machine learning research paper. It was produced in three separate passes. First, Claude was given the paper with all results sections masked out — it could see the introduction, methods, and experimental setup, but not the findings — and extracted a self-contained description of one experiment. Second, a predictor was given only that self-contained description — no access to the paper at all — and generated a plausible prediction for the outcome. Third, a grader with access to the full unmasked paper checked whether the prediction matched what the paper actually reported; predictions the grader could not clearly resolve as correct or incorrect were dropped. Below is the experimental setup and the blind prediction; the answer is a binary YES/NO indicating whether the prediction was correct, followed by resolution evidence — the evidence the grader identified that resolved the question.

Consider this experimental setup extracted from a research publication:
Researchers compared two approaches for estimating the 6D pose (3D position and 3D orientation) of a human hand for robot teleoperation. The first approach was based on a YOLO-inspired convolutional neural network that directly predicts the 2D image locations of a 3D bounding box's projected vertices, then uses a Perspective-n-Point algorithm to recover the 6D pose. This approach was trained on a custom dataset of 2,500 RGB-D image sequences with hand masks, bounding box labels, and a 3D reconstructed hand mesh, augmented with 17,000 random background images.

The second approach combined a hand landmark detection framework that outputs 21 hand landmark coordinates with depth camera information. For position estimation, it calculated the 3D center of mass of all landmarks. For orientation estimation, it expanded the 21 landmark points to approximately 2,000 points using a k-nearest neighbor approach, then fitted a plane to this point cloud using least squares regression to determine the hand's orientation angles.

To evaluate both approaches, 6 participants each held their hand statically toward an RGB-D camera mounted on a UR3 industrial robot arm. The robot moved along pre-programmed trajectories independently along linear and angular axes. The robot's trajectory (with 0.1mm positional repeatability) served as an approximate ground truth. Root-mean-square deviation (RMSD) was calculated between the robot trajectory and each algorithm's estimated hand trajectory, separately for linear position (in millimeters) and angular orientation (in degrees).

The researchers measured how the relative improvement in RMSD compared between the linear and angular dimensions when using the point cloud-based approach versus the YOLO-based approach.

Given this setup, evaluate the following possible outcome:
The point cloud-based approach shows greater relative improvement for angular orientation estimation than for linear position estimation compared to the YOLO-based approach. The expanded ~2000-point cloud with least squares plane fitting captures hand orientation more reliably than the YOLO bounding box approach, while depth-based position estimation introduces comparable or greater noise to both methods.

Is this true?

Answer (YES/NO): NO